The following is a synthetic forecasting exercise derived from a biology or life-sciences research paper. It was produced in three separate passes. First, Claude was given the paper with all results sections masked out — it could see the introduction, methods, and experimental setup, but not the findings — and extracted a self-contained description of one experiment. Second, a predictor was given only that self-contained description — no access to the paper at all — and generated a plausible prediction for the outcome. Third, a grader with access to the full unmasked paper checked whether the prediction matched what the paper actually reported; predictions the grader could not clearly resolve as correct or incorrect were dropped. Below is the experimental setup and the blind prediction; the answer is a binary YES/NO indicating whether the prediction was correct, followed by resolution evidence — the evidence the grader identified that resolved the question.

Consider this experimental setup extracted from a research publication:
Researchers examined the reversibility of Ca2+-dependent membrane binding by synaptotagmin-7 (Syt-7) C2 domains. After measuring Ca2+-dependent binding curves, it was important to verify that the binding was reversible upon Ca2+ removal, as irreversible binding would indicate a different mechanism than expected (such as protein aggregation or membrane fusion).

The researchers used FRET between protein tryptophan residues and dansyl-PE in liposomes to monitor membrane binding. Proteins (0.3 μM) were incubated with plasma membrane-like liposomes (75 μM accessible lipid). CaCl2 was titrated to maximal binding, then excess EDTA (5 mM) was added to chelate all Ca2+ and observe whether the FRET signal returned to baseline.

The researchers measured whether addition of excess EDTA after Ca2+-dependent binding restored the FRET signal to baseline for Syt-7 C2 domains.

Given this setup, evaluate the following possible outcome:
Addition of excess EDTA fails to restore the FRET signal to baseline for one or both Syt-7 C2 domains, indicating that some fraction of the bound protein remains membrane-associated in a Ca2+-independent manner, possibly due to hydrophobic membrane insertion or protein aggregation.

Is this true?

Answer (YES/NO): NO